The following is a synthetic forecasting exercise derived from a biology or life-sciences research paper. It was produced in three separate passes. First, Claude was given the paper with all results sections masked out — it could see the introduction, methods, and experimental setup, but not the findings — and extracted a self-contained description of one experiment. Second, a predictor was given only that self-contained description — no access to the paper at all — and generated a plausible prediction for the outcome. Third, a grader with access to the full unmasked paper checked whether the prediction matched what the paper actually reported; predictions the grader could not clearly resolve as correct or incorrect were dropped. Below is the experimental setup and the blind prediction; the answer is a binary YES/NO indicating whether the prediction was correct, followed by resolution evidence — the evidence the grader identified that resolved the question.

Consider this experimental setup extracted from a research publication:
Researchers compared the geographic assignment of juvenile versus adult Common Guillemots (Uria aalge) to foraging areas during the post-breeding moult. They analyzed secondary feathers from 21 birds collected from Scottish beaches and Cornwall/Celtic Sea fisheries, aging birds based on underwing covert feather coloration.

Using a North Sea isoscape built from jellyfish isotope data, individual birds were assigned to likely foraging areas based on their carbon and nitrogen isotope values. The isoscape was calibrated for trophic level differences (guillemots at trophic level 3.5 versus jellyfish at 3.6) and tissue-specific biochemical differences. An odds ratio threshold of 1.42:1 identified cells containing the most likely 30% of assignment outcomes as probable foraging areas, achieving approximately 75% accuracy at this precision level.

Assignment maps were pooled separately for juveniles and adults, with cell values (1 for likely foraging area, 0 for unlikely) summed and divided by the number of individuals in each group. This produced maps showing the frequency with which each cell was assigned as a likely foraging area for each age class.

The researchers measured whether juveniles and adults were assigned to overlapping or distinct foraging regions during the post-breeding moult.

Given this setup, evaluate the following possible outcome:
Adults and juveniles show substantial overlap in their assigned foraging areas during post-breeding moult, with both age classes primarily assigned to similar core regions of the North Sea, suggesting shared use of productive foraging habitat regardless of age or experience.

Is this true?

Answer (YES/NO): YES